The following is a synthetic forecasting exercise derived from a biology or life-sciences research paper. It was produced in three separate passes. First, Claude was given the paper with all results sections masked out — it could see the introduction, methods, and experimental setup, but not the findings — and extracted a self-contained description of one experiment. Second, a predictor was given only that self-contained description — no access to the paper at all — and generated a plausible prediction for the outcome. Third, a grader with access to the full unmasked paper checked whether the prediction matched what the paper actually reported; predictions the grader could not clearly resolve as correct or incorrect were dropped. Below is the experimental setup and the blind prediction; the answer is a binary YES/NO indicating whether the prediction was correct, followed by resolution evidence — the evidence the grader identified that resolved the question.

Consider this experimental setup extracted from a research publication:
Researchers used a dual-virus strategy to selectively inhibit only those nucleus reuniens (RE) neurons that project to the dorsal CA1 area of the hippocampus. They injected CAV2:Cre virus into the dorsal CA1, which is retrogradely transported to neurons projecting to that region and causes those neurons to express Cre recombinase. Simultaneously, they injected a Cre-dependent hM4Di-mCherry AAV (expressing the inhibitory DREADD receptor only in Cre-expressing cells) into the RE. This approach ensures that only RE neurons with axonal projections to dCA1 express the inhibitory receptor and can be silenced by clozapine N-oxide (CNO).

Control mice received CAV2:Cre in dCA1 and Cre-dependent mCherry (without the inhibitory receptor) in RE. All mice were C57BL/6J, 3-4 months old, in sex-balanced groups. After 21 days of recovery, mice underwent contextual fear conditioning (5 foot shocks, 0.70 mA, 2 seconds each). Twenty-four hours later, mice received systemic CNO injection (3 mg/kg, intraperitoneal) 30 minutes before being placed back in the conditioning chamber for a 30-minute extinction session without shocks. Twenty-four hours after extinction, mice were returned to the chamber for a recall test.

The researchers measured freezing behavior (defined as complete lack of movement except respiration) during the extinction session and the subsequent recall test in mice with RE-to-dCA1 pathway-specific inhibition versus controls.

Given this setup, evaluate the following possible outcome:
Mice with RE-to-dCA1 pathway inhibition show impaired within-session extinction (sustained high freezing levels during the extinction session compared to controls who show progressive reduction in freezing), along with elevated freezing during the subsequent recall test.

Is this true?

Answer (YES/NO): NO